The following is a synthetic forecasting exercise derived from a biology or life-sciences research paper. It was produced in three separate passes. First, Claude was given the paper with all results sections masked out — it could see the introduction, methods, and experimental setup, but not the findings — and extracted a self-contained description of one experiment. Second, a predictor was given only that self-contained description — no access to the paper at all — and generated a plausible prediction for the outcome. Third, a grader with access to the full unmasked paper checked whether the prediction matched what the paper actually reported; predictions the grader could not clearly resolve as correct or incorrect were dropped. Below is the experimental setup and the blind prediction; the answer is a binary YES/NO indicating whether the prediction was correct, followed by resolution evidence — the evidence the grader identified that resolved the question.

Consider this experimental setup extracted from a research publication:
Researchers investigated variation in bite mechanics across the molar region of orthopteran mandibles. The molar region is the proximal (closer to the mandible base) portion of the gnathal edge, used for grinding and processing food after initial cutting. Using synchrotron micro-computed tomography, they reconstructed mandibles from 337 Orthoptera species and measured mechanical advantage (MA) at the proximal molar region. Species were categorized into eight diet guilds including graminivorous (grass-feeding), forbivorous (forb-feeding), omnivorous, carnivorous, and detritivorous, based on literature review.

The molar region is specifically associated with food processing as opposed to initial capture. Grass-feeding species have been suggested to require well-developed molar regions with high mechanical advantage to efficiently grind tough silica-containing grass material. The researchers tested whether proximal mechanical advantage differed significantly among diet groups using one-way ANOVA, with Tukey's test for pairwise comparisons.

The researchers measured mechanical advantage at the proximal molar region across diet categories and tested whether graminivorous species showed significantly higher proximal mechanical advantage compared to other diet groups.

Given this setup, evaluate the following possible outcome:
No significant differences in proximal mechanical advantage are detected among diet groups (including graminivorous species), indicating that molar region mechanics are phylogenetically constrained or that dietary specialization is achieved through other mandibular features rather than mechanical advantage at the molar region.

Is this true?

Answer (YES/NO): YES